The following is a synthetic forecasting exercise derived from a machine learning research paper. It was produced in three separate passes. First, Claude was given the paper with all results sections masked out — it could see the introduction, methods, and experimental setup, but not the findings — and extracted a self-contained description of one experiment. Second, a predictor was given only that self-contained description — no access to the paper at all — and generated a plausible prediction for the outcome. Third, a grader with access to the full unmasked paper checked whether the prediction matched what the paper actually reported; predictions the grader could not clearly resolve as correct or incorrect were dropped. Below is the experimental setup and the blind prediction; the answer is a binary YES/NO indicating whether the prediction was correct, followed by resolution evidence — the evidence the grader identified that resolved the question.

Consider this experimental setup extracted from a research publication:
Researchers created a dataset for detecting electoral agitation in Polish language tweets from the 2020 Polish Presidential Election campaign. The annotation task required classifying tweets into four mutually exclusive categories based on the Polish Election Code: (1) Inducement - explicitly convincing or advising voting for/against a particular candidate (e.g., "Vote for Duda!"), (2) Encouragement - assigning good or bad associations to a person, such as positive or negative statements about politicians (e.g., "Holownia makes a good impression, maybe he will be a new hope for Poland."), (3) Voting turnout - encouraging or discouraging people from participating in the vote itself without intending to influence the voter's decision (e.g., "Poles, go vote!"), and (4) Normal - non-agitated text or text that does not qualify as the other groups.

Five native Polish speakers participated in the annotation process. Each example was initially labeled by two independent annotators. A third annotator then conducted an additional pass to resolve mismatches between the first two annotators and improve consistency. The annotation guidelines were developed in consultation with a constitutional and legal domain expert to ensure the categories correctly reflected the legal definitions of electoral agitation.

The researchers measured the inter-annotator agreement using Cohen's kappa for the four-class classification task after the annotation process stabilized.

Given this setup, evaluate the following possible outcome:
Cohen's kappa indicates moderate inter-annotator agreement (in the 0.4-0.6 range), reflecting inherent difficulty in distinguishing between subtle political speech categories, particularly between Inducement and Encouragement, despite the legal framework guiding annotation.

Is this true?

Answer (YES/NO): NO